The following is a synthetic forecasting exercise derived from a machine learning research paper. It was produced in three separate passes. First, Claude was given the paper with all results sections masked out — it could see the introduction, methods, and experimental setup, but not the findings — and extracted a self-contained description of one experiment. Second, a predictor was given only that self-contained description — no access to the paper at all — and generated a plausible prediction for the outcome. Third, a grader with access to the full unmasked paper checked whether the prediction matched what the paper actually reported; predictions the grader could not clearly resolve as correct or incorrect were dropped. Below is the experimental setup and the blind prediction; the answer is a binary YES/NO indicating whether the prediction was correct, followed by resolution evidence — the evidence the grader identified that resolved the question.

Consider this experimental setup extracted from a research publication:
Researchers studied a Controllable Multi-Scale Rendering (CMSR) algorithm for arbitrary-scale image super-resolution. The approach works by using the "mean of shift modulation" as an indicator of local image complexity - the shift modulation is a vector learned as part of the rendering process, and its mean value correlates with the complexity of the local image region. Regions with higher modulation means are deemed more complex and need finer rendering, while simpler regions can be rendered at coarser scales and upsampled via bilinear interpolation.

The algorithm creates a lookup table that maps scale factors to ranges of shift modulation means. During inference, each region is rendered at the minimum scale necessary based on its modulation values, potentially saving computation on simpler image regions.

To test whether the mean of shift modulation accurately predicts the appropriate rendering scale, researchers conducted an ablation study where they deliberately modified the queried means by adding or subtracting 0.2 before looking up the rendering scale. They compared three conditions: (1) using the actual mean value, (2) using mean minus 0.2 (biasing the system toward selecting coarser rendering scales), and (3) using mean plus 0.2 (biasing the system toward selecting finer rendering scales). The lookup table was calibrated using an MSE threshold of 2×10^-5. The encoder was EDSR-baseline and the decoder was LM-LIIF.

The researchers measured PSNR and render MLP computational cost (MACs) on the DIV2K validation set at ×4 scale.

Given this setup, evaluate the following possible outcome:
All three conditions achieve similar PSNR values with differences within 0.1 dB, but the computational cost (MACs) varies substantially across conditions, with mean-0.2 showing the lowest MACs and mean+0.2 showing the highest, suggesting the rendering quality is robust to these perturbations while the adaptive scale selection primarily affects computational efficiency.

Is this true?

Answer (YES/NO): NO